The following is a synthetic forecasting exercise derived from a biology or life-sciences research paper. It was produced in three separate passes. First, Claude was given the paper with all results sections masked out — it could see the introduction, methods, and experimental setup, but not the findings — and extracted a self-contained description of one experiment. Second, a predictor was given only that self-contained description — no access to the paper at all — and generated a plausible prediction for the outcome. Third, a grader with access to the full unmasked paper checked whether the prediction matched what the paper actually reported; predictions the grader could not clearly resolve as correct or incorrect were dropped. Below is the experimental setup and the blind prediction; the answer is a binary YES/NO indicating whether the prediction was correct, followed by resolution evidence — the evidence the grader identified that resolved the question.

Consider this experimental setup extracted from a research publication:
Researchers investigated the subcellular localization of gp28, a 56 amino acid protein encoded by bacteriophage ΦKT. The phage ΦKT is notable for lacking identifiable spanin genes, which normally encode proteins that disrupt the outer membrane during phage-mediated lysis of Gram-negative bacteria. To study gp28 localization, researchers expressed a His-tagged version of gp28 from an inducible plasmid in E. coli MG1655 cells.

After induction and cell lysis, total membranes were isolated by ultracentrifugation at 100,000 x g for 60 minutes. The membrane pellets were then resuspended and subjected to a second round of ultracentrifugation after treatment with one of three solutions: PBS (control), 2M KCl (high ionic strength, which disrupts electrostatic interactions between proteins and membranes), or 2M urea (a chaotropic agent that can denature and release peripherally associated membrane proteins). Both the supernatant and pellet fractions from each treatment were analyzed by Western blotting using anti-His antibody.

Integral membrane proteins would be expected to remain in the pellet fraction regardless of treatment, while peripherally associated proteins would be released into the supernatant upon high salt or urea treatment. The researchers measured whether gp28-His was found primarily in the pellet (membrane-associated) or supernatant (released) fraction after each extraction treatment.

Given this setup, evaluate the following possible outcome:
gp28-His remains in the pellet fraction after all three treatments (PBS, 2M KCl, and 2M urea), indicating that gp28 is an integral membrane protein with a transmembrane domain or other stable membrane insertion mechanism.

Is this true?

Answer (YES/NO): NO